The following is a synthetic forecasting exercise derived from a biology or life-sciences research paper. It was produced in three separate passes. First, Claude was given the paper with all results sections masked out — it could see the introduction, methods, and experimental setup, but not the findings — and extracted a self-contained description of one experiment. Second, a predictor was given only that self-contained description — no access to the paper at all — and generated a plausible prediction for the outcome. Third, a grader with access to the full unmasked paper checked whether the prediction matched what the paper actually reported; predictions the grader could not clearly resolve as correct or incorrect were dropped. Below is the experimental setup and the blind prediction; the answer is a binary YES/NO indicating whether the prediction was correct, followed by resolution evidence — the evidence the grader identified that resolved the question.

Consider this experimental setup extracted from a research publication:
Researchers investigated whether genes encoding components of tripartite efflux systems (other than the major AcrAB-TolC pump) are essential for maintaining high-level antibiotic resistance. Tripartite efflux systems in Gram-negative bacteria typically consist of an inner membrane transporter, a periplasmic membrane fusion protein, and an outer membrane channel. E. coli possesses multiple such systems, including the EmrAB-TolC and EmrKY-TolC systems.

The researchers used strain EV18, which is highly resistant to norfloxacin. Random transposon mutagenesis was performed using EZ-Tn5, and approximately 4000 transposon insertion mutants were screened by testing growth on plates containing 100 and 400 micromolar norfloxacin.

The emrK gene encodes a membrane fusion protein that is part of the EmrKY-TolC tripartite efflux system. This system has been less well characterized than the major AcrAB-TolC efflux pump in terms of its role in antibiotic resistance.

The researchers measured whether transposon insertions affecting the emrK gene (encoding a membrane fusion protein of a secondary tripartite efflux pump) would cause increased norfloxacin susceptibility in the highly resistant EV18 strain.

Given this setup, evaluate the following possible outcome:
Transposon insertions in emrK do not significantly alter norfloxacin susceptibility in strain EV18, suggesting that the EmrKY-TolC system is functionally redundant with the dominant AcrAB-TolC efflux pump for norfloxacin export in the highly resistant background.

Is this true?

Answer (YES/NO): NO